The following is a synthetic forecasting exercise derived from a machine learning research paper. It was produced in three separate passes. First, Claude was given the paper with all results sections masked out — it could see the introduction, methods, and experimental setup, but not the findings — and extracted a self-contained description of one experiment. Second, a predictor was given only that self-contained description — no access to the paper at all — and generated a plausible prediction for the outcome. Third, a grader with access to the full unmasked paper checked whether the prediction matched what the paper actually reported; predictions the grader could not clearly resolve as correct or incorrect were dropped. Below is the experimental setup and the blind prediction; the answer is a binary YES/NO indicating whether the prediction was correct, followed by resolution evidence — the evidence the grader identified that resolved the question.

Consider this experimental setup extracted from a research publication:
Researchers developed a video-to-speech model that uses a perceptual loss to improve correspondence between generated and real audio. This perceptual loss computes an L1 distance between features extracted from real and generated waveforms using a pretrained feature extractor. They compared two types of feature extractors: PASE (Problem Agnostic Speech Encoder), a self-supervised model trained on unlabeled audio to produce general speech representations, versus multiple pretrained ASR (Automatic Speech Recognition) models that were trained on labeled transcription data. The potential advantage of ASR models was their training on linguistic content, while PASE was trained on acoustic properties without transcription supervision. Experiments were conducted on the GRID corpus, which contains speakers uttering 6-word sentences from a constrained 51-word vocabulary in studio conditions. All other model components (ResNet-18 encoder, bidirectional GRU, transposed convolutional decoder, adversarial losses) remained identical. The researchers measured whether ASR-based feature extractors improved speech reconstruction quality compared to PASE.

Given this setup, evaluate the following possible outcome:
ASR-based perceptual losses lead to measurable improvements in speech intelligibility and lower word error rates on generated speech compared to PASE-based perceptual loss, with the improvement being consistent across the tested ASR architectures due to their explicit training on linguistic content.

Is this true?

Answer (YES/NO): NO